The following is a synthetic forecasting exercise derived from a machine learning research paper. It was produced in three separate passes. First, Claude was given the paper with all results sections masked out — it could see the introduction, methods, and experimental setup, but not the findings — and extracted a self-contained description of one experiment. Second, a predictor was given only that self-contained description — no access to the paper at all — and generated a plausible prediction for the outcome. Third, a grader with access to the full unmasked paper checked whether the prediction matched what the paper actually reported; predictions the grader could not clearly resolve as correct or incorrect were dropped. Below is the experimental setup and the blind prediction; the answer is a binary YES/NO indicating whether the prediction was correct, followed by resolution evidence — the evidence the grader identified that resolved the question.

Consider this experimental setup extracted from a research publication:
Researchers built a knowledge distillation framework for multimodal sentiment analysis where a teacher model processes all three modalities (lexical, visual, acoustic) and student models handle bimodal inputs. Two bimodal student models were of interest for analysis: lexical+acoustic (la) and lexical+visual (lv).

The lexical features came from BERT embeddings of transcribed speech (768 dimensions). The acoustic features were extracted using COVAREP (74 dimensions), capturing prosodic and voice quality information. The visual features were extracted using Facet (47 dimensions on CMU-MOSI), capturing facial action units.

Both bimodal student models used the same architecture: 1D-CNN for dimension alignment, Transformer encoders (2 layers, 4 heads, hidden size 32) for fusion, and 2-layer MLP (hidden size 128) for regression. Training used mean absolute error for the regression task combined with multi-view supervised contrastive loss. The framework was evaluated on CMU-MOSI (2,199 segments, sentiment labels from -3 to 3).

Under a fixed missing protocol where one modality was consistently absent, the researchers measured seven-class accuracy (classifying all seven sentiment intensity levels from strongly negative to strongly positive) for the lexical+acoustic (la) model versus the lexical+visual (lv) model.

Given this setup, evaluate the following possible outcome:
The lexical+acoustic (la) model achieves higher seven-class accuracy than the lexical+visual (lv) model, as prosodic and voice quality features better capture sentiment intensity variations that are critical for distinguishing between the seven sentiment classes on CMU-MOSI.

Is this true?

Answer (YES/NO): YES